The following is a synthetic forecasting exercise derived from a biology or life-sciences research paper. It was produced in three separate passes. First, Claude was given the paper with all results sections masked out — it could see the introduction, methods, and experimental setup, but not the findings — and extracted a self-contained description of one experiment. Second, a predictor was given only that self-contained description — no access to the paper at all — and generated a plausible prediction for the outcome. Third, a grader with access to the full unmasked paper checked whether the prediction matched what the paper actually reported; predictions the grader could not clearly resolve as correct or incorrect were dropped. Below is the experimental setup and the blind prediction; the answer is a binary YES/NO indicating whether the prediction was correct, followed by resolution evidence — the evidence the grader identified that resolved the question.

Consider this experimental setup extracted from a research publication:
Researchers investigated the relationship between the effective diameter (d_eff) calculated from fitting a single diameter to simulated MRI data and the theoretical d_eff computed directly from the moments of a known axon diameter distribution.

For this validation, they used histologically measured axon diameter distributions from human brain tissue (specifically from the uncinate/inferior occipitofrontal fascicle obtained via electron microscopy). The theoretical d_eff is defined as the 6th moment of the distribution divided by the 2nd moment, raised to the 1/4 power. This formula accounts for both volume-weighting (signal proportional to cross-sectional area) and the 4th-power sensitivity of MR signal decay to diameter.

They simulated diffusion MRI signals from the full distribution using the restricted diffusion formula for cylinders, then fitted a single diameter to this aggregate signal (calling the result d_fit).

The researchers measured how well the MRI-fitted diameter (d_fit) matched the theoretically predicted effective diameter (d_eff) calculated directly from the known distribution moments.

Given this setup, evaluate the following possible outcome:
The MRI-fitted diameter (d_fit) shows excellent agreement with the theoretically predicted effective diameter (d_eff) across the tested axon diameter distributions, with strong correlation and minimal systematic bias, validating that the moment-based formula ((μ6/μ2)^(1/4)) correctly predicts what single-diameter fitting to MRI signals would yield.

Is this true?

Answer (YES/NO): YES